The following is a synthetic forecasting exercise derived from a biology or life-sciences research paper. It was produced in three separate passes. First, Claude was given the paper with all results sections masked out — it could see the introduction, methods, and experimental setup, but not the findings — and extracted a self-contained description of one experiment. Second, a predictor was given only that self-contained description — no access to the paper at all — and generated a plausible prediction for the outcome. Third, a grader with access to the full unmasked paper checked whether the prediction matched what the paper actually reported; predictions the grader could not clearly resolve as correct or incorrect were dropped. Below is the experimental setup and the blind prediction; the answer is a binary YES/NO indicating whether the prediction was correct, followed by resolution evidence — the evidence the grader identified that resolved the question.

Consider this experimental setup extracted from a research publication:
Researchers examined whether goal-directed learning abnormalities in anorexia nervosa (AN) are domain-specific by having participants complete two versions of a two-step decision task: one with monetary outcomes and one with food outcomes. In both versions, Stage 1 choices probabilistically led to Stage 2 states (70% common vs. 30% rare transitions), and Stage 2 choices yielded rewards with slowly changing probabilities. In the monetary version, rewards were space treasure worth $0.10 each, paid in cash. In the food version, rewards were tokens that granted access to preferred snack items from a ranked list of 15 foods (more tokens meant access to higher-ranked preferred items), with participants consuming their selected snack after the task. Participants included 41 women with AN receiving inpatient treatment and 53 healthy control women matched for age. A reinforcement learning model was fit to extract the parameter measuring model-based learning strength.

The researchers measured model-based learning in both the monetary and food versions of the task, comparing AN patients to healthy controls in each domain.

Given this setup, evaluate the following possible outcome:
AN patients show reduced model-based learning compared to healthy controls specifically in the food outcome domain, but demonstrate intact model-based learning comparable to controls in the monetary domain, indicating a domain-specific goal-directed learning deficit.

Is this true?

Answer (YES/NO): NO